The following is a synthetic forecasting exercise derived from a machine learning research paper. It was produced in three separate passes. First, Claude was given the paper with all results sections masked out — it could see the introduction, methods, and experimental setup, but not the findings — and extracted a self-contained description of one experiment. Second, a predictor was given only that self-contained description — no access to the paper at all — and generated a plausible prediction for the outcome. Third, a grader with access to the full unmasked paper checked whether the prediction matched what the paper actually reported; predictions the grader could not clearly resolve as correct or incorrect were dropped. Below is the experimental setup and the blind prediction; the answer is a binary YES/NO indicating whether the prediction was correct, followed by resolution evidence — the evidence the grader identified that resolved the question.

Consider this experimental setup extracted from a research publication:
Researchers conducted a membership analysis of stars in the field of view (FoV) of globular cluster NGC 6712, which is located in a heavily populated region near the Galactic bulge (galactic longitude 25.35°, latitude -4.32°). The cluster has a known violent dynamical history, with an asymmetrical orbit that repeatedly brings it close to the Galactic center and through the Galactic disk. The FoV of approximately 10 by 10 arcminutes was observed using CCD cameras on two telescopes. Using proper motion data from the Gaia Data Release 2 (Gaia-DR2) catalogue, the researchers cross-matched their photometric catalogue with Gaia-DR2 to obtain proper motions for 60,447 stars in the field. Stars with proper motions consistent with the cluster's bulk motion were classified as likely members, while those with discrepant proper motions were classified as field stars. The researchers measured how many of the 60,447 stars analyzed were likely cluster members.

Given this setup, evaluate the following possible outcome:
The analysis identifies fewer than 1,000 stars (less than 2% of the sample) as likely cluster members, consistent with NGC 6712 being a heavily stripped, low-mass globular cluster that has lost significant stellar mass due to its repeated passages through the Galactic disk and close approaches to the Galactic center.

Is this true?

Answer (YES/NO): NO